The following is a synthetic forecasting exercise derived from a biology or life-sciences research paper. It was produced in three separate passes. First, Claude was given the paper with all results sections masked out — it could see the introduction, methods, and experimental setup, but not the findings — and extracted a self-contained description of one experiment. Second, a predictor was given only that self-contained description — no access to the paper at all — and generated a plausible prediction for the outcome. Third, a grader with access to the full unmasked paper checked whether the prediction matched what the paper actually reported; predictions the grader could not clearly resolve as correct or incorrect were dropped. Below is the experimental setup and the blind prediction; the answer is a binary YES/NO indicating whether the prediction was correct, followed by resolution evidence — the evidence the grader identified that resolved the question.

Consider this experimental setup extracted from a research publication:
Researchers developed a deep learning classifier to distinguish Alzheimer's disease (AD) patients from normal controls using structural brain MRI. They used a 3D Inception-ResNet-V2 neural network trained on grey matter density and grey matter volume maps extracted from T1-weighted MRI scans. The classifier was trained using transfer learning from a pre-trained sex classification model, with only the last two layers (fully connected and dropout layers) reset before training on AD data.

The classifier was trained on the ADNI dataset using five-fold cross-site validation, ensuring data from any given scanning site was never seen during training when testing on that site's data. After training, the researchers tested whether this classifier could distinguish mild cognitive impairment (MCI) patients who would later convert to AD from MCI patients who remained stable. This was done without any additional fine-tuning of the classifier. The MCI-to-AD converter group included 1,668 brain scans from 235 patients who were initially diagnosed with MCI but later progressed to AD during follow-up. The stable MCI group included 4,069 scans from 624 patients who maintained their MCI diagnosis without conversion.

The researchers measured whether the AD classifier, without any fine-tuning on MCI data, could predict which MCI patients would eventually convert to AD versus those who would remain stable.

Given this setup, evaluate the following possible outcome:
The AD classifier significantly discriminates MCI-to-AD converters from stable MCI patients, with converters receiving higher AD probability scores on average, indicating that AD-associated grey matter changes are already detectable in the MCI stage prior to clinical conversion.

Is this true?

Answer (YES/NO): YES